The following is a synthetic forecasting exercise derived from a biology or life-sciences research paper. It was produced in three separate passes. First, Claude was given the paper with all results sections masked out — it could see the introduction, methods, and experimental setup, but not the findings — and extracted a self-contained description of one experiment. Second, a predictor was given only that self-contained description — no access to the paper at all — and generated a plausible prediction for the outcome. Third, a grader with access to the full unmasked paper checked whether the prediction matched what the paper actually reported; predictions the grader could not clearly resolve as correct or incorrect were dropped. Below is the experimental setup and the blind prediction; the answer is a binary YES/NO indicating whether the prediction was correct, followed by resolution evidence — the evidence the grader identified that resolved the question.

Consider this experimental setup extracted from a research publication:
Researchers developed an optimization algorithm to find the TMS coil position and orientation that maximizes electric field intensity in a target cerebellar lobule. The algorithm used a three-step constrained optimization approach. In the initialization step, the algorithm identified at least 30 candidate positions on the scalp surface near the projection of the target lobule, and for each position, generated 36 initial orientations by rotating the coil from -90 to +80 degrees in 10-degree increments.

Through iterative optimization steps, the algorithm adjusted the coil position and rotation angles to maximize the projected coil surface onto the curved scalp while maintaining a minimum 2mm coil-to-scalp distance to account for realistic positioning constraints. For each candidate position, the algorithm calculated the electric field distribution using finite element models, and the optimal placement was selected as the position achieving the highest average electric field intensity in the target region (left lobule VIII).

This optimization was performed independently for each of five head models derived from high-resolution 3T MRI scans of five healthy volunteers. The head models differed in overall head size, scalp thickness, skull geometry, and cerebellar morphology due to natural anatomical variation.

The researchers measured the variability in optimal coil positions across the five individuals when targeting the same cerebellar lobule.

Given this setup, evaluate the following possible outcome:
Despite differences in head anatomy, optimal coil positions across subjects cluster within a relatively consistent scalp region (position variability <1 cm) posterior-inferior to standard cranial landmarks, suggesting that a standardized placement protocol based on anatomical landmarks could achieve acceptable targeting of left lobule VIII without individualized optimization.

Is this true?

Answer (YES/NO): NO